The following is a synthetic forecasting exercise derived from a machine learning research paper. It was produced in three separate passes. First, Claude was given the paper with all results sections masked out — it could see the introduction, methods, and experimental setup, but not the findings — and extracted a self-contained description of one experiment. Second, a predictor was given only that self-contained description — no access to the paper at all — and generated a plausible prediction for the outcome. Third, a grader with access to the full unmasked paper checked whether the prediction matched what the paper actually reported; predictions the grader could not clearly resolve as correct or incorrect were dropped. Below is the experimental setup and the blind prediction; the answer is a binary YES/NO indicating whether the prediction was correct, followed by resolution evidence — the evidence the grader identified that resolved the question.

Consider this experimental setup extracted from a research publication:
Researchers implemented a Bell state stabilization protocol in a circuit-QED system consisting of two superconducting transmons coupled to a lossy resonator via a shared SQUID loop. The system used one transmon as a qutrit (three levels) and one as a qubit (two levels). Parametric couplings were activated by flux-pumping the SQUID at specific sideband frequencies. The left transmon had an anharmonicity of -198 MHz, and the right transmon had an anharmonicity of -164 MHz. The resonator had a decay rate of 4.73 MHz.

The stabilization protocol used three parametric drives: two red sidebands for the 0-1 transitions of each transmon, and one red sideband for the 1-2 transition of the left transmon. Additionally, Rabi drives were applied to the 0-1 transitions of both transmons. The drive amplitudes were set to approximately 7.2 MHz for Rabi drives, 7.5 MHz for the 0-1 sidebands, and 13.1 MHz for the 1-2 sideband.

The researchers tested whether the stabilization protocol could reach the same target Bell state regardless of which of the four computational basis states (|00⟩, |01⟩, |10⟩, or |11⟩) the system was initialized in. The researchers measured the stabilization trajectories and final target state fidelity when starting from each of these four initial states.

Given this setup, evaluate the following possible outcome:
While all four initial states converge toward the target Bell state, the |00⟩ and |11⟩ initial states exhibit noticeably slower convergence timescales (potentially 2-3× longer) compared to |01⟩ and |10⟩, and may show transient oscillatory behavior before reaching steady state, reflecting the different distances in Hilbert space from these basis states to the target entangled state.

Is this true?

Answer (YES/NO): NO